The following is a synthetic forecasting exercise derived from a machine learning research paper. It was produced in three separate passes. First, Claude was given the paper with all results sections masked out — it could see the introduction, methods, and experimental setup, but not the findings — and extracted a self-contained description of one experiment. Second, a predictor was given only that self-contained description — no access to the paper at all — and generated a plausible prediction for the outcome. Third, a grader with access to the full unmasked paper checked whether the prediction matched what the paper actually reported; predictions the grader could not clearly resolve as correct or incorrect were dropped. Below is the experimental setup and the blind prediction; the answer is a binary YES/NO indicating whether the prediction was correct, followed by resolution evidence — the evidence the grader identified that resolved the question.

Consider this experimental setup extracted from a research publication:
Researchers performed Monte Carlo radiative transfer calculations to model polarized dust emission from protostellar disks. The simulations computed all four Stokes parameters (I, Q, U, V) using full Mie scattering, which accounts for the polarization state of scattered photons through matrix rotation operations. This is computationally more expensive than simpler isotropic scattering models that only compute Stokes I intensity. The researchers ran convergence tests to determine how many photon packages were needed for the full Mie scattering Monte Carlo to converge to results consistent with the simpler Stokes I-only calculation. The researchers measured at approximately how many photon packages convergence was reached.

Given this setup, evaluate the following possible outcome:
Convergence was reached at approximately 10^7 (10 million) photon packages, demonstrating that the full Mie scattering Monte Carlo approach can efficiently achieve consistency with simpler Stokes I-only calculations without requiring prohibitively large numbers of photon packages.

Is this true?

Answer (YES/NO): NO